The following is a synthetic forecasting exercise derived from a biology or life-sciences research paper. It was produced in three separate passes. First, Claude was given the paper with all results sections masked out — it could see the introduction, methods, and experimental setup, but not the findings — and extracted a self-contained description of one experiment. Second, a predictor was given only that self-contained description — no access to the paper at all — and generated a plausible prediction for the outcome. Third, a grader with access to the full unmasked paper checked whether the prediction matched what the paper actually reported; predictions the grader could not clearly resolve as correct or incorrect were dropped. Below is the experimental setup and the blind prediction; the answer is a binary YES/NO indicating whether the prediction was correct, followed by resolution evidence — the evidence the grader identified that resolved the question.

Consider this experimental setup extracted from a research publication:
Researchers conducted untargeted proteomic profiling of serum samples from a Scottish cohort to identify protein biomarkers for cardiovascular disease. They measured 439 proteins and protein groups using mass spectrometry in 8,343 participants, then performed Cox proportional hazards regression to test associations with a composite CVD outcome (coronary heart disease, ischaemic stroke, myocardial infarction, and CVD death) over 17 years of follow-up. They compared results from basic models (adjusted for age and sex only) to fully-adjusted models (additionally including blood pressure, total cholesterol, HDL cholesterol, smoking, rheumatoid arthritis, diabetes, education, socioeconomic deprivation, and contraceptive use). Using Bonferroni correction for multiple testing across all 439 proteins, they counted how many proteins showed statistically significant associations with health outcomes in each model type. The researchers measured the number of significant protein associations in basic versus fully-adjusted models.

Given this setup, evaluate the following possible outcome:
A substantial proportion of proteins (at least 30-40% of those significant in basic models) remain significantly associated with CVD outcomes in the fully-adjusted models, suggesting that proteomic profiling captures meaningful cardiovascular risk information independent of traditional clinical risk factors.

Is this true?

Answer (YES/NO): NO